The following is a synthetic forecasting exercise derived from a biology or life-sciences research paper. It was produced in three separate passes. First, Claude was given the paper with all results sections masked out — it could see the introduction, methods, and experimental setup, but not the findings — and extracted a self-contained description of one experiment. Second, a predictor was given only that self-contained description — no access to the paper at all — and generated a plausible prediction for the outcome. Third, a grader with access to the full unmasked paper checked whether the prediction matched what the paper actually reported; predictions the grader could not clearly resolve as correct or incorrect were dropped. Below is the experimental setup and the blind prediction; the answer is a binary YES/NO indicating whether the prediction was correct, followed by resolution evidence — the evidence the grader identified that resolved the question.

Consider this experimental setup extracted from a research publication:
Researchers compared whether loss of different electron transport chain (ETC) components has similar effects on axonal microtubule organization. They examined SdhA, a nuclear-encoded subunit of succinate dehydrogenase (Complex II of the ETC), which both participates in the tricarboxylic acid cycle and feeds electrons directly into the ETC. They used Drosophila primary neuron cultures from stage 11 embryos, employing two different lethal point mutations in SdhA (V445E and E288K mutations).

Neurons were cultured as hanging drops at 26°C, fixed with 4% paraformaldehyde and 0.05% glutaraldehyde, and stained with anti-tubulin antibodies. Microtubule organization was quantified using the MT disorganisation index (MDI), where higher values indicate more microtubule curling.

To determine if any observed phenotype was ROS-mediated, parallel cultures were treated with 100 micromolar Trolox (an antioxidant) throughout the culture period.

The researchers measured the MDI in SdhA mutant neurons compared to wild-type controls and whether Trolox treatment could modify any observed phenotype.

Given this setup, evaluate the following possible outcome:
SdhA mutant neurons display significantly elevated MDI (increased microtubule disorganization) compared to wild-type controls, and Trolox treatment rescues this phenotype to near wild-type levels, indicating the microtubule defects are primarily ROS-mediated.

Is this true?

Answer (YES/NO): YES